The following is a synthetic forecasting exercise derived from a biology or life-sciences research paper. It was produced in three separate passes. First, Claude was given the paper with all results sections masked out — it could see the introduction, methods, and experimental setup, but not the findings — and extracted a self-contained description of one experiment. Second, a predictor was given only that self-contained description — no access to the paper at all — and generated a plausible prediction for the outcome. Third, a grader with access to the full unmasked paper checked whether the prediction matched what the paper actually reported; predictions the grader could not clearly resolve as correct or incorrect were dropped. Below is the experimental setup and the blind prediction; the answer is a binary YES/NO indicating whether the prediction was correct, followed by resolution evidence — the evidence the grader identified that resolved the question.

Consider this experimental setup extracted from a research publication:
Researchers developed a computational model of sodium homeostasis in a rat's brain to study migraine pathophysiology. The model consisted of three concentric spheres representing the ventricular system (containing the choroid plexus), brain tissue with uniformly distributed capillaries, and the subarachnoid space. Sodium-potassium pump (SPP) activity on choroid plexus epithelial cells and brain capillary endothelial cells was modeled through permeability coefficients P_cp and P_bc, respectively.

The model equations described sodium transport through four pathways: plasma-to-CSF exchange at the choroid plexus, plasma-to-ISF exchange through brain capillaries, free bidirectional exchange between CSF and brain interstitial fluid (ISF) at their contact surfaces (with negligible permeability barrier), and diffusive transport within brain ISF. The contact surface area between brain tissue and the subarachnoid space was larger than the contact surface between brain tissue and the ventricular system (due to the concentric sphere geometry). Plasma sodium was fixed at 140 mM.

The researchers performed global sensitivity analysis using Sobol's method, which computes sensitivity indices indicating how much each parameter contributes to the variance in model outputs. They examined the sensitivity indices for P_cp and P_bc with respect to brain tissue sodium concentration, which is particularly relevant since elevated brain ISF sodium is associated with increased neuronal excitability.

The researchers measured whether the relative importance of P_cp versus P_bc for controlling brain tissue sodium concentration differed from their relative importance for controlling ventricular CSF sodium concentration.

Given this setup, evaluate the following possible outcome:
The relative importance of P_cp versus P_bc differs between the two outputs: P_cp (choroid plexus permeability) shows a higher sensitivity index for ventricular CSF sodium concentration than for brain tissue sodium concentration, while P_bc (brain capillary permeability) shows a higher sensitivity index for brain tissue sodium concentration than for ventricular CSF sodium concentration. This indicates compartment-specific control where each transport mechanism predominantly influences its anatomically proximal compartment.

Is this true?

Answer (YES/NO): NO